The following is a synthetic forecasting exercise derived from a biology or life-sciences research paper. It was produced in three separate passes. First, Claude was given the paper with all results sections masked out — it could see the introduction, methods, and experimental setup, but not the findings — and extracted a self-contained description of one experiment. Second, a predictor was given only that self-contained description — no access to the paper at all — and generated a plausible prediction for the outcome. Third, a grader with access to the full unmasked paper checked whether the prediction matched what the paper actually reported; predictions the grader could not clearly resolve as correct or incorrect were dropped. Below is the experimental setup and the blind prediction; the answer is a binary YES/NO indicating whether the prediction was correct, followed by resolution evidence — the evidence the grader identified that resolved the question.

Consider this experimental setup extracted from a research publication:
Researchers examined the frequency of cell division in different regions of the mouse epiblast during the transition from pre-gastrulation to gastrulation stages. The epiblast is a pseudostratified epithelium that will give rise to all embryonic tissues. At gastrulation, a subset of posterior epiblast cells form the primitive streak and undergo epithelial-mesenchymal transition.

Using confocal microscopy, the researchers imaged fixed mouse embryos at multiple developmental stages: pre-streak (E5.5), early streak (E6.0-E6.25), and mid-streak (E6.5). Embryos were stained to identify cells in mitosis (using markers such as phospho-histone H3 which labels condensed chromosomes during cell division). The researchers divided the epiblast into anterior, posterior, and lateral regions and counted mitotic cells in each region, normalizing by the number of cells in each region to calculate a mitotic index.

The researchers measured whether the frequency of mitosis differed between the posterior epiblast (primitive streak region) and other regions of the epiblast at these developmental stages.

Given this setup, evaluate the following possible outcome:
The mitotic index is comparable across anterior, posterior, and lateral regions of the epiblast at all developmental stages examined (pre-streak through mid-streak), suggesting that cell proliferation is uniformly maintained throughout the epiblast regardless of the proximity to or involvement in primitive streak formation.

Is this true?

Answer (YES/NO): NO